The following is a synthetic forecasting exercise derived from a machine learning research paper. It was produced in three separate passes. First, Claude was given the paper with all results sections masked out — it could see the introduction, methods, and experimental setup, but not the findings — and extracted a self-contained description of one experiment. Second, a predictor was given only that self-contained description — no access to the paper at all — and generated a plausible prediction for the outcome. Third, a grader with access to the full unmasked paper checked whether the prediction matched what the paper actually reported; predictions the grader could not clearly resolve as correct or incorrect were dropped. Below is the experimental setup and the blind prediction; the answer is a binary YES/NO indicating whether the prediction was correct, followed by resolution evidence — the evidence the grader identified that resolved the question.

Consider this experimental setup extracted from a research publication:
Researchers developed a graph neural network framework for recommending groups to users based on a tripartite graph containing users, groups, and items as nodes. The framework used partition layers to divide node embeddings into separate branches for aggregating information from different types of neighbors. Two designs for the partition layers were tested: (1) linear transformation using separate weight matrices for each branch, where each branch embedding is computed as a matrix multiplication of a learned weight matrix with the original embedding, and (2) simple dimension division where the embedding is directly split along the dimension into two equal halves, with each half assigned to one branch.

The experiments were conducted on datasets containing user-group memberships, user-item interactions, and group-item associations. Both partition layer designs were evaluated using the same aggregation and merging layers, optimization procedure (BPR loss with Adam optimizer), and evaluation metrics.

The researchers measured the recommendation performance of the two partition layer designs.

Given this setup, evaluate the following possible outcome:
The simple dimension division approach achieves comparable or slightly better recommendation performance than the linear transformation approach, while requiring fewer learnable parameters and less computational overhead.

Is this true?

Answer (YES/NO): NO